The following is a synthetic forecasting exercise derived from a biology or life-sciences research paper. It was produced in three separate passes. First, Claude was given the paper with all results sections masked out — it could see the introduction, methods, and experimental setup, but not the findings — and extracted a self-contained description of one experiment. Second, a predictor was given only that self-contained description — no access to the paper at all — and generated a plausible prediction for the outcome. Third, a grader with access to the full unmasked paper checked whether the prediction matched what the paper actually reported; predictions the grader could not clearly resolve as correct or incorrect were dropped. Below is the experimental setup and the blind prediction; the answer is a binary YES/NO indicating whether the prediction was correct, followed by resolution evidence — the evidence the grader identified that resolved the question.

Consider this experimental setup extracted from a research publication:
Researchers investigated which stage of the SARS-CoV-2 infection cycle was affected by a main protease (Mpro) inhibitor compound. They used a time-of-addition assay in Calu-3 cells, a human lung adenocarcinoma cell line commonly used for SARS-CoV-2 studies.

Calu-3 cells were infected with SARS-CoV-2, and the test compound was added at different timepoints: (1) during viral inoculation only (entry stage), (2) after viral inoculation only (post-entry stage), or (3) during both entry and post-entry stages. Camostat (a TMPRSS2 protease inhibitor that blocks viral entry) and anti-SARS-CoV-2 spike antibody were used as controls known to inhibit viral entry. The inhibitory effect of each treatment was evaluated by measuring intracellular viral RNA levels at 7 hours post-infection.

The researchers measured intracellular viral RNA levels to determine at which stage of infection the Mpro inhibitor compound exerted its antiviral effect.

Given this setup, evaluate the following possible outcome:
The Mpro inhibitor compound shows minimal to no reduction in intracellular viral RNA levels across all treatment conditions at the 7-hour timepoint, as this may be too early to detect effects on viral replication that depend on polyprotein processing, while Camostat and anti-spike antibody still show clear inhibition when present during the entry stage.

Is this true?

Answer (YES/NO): NO